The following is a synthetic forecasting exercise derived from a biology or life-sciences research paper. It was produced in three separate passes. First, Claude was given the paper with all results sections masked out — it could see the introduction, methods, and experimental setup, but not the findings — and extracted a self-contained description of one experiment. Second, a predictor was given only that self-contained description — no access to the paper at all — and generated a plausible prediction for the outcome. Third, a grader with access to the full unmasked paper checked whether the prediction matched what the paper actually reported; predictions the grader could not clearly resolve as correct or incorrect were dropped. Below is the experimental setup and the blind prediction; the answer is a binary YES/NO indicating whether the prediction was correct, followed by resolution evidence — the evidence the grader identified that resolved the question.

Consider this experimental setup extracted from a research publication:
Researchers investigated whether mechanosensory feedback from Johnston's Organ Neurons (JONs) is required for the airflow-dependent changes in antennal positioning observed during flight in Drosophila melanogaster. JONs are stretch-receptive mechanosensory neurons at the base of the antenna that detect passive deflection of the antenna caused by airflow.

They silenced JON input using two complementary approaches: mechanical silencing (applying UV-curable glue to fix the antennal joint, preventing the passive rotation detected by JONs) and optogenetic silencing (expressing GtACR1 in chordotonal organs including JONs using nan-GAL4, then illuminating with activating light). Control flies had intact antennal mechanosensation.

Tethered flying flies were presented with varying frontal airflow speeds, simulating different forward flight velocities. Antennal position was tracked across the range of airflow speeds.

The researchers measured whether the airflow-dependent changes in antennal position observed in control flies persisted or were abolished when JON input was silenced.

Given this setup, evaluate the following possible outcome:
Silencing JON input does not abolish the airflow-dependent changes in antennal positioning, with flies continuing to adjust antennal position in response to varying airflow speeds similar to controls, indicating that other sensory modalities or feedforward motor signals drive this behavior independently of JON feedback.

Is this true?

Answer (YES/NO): NO